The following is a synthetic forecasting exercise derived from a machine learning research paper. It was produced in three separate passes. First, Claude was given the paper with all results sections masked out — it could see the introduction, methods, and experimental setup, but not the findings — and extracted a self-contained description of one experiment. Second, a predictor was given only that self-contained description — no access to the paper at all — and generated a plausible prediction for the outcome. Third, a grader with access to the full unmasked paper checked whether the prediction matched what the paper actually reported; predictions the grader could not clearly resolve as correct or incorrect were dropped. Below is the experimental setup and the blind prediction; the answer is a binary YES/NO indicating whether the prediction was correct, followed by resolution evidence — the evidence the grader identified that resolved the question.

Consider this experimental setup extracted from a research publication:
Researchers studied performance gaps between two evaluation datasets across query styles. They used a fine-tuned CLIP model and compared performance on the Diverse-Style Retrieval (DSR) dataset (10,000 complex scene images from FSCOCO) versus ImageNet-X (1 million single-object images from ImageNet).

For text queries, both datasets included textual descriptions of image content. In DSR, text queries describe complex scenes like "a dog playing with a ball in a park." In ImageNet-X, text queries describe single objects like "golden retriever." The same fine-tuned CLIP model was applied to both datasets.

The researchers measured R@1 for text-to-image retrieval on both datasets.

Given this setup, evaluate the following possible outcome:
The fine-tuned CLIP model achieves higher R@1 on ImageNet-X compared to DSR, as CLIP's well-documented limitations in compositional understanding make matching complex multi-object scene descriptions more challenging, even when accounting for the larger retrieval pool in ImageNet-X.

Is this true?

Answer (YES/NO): NO